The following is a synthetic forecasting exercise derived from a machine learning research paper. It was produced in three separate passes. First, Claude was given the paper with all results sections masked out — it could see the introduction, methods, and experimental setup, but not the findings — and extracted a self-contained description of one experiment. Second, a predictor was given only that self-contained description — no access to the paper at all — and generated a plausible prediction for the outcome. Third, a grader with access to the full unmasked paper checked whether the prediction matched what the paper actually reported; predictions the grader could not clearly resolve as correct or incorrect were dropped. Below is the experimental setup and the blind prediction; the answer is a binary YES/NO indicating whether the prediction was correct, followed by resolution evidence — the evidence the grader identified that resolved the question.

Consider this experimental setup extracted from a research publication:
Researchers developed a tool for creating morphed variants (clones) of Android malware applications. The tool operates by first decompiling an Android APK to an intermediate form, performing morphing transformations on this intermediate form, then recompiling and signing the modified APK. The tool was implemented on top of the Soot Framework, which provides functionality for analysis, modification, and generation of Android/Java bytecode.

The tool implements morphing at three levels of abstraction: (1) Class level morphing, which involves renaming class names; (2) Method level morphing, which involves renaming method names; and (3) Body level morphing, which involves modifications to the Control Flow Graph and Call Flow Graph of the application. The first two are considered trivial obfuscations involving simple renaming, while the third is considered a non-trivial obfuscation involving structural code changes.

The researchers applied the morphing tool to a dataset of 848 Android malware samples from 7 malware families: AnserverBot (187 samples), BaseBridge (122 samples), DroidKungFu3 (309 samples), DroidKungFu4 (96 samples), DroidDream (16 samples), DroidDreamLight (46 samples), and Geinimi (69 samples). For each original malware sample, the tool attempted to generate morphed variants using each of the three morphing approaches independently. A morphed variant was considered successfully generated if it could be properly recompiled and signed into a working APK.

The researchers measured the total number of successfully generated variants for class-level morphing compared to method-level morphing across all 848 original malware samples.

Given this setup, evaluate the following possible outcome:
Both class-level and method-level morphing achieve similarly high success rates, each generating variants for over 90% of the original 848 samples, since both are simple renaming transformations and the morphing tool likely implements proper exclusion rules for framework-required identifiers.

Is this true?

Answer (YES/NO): NO